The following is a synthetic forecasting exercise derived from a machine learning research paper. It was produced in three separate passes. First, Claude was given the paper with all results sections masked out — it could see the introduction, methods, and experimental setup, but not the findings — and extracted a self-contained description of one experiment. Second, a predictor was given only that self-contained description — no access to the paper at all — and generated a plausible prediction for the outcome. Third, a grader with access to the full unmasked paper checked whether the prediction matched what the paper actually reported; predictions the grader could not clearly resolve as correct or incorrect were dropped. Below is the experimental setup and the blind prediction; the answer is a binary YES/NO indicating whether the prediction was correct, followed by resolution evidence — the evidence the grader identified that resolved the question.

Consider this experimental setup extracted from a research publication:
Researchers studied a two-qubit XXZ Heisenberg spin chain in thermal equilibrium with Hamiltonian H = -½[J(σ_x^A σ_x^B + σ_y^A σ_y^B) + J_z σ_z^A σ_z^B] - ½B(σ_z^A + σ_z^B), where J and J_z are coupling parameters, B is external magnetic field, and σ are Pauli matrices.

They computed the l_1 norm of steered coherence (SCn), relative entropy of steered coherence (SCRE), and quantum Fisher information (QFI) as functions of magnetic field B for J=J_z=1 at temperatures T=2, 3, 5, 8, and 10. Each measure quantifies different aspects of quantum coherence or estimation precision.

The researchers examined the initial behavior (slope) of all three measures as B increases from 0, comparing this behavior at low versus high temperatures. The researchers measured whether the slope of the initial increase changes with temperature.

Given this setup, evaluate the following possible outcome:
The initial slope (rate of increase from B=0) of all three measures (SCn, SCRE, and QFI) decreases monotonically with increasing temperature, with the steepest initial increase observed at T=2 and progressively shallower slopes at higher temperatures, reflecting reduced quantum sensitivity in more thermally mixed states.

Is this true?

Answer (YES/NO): YES